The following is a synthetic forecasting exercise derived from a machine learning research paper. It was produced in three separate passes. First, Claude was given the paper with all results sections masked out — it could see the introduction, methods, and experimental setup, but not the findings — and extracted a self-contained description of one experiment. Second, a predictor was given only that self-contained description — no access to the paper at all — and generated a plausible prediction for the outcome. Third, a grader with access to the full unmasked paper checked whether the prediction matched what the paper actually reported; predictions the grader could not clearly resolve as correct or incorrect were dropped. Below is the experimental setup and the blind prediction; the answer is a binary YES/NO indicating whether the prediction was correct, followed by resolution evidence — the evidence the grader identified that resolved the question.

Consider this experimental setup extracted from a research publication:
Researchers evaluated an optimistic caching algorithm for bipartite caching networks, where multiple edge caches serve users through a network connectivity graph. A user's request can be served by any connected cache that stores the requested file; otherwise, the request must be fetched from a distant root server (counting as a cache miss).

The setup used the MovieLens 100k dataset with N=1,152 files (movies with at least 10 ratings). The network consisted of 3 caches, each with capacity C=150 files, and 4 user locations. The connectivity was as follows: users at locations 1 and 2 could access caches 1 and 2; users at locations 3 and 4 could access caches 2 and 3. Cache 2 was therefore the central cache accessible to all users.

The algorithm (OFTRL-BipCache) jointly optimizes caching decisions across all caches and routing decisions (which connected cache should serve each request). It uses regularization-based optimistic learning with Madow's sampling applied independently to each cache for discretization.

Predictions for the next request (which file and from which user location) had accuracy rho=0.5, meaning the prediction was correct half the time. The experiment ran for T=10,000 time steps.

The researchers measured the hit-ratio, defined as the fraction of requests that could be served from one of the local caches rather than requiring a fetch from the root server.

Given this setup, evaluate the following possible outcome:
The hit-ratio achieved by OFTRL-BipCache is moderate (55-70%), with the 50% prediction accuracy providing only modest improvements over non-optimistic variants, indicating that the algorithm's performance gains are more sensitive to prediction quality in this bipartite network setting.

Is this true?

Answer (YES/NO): NO